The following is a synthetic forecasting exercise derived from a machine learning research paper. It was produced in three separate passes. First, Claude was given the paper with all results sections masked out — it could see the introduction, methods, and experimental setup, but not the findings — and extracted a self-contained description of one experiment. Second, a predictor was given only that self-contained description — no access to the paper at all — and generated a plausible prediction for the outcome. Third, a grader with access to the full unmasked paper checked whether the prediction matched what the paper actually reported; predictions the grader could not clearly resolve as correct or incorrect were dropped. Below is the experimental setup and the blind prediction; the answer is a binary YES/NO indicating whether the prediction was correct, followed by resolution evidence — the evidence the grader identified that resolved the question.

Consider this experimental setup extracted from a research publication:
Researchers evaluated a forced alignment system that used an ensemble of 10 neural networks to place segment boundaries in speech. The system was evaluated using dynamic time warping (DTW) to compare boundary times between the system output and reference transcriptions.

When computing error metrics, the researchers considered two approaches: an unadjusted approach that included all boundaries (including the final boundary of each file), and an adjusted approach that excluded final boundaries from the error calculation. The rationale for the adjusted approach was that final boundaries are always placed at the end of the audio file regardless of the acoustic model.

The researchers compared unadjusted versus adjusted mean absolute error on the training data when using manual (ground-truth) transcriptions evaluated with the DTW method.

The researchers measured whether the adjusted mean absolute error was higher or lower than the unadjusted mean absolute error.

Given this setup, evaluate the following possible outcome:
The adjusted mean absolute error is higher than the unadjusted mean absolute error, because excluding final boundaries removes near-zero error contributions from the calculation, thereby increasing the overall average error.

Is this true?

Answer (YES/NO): NO